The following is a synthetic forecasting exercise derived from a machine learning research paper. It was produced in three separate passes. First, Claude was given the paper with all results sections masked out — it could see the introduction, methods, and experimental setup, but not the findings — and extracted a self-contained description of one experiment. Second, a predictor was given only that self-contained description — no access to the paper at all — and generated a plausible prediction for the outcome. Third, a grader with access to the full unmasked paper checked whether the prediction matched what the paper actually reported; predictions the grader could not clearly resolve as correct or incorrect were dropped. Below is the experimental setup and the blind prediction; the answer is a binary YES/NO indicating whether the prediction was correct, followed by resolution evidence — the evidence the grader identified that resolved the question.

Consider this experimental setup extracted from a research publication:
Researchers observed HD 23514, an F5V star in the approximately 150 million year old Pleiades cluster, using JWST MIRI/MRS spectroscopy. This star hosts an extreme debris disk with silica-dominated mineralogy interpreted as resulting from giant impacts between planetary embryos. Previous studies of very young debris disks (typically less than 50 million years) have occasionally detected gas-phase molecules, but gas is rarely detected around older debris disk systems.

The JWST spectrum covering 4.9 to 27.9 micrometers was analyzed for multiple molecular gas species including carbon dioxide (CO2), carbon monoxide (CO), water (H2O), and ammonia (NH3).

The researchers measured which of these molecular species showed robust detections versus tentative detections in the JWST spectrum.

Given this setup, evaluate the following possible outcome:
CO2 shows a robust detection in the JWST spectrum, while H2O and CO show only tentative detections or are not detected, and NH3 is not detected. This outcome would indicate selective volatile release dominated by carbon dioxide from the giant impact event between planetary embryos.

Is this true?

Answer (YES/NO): NO